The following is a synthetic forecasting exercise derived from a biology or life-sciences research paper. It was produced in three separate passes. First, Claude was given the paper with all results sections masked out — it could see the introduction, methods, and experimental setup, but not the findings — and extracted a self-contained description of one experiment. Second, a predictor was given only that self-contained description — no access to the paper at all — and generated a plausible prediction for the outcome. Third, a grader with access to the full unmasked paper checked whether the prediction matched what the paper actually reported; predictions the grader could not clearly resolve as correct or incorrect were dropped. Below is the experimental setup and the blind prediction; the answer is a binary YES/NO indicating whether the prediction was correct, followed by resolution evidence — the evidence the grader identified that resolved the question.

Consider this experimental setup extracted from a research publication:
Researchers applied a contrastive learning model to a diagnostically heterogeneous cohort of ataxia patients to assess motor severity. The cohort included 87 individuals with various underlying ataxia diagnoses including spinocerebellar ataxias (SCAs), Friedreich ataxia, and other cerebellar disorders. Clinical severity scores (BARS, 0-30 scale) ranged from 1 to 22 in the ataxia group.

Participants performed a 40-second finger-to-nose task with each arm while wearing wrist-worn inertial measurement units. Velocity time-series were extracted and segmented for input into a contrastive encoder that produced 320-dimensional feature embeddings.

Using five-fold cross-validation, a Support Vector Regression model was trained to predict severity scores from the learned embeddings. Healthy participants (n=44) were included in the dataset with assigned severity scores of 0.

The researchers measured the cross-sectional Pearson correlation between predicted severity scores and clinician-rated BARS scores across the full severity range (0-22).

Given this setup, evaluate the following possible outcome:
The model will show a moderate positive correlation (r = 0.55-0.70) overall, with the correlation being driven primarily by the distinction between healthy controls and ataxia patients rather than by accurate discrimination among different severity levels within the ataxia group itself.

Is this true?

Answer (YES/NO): NO